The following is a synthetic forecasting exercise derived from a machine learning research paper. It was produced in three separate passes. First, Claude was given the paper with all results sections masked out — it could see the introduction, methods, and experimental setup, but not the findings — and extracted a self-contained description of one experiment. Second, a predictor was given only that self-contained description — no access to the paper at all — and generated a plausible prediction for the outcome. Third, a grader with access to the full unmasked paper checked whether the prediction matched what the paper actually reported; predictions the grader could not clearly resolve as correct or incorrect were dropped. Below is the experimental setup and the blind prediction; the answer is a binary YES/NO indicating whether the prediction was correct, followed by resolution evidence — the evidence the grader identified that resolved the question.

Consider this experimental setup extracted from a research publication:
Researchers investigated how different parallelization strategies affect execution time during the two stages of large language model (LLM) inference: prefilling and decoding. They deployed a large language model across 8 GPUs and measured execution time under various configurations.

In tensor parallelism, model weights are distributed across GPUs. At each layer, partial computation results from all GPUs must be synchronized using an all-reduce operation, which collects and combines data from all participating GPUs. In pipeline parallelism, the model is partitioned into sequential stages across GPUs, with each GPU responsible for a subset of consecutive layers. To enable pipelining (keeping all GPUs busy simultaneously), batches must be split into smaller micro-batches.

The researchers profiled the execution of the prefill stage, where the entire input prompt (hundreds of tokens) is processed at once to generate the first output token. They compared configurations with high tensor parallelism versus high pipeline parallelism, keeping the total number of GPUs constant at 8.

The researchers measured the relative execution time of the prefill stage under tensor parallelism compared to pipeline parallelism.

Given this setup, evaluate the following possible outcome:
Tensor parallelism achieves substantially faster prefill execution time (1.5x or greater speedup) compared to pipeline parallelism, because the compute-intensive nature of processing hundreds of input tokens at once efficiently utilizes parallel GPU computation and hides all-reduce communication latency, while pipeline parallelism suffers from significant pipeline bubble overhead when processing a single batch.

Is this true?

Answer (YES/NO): NO